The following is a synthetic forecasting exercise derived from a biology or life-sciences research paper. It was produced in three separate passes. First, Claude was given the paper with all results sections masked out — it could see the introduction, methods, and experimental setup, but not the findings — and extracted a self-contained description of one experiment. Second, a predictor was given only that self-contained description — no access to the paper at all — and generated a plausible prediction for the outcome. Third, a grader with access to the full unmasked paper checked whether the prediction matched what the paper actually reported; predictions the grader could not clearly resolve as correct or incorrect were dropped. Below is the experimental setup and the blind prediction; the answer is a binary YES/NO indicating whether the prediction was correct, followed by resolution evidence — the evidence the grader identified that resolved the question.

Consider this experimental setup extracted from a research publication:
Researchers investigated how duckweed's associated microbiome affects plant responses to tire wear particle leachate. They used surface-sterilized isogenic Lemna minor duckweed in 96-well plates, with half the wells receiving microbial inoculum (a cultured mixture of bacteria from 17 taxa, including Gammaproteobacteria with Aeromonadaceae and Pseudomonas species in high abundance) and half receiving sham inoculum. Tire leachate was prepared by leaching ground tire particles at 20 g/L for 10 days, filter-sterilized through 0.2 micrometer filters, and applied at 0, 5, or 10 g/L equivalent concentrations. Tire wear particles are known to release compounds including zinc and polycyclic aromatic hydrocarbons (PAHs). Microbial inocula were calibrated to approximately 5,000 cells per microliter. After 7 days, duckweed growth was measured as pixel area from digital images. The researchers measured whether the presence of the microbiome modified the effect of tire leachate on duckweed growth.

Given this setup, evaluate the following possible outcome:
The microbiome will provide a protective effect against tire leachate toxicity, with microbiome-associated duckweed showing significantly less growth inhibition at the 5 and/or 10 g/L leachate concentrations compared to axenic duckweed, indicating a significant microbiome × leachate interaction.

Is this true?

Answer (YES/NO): NO